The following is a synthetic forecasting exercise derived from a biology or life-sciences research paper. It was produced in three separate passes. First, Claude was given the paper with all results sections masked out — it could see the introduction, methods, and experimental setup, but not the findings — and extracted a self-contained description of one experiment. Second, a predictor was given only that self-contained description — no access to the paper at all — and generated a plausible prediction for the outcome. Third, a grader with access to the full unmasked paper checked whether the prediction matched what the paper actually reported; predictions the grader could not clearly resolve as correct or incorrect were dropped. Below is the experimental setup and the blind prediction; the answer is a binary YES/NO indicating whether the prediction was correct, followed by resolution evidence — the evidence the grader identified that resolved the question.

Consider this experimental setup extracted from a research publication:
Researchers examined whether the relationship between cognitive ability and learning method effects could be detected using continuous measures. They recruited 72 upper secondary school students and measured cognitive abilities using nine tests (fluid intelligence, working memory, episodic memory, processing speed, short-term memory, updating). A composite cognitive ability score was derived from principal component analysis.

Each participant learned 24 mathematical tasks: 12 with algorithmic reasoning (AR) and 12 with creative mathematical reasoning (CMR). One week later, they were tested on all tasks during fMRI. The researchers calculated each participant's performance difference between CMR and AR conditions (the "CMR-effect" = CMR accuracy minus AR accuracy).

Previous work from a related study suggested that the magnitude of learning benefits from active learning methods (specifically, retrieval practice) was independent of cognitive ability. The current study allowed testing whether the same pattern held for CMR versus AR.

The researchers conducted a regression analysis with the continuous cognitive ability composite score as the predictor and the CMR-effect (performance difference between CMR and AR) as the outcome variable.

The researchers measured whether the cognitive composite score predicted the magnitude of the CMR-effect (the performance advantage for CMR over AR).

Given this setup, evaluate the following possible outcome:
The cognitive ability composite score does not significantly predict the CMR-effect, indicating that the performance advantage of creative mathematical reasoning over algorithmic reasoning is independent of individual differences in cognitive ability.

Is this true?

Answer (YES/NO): YES